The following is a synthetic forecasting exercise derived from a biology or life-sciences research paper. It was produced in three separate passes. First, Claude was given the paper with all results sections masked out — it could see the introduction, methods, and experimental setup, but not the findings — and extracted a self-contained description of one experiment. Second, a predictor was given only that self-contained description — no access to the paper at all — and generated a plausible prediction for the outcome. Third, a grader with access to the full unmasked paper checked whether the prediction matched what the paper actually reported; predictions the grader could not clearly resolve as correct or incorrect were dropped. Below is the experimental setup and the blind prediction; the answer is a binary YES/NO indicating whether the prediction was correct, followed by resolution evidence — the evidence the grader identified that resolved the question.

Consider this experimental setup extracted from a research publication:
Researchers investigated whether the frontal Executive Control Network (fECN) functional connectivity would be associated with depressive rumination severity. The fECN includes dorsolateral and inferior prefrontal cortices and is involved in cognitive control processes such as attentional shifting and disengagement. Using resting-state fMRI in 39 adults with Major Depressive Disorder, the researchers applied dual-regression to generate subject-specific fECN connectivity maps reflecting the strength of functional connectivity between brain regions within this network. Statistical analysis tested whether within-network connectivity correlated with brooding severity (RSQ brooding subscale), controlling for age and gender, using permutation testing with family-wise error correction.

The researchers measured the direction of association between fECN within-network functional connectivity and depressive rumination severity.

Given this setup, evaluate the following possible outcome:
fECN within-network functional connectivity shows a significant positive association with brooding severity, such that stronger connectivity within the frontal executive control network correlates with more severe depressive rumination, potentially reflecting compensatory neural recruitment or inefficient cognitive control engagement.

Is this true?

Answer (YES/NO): NO